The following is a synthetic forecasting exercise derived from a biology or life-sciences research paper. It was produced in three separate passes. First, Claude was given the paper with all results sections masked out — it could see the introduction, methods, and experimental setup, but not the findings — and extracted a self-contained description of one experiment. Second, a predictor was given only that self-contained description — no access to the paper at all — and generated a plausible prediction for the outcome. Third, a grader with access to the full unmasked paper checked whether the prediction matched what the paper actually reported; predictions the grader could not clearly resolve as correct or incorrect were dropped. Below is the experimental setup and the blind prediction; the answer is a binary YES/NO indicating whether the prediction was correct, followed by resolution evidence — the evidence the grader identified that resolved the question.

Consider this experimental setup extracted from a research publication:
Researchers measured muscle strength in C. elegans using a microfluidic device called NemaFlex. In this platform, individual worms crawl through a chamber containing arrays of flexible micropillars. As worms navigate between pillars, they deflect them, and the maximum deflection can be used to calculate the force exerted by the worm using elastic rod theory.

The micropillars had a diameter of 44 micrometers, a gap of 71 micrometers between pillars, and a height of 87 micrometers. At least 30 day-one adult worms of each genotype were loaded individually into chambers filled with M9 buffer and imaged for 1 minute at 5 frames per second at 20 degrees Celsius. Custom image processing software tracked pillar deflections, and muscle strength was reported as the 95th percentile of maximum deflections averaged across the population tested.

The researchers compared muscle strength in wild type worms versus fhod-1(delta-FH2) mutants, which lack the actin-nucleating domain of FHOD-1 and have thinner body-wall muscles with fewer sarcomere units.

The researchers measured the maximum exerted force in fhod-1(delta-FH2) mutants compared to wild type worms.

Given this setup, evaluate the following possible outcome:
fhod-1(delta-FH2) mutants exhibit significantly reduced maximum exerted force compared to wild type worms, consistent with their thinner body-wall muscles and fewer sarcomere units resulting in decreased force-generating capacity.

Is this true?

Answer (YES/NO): YES